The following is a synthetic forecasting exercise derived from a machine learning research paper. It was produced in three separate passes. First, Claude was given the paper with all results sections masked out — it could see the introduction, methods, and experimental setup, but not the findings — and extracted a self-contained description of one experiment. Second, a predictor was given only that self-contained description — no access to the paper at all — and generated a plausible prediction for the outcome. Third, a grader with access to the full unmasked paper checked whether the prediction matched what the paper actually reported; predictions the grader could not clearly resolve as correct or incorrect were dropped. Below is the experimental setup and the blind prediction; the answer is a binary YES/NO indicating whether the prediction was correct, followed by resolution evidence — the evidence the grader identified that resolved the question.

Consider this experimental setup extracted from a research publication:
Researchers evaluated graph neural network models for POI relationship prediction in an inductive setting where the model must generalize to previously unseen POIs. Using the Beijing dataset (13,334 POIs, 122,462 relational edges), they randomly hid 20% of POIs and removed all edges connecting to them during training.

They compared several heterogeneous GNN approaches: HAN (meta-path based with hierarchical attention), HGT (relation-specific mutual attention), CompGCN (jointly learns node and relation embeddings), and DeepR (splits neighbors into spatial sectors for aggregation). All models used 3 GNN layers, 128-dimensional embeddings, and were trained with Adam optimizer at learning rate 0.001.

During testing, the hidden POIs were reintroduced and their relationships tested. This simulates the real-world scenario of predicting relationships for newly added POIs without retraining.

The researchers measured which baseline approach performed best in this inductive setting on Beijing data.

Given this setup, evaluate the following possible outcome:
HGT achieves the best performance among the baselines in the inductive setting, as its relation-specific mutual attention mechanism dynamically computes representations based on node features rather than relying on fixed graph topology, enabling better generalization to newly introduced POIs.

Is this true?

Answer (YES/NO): NO